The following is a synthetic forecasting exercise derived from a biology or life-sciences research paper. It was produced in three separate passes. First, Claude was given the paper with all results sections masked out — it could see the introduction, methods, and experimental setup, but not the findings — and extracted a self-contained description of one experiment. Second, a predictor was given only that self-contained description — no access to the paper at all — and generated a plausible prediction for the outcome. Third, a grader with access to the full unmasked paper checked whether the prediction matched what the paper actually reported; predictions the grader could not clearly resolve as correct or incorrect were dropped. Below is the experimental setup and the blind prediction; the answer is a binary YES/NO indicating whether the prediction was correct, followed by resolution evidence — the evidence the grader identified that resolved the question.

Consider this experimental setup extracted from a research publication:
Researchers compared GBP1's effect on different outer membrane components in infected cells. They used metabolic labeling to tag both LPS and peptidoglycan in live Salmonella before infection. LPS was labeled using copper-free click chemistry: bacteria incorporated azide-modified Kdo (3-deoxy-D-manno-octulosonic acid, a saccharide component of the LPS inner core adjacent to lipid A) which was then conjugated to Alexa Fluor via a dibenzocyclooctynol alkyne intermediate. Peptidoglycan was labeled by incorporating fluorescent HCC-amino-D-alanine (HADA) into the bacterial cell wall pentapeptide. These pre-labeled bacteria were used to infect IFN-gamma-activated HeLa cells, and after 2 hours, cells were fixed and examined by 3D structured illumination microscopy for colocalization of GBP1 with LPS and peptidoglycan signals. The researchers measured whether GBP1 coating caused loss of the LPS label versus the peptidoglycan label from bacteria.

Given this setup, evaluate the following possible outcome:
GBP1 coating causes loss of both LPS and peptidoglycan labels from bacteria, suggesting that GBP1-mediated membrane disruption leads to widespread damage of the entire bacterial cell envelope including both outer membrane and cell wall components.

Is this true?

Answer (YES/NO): NO